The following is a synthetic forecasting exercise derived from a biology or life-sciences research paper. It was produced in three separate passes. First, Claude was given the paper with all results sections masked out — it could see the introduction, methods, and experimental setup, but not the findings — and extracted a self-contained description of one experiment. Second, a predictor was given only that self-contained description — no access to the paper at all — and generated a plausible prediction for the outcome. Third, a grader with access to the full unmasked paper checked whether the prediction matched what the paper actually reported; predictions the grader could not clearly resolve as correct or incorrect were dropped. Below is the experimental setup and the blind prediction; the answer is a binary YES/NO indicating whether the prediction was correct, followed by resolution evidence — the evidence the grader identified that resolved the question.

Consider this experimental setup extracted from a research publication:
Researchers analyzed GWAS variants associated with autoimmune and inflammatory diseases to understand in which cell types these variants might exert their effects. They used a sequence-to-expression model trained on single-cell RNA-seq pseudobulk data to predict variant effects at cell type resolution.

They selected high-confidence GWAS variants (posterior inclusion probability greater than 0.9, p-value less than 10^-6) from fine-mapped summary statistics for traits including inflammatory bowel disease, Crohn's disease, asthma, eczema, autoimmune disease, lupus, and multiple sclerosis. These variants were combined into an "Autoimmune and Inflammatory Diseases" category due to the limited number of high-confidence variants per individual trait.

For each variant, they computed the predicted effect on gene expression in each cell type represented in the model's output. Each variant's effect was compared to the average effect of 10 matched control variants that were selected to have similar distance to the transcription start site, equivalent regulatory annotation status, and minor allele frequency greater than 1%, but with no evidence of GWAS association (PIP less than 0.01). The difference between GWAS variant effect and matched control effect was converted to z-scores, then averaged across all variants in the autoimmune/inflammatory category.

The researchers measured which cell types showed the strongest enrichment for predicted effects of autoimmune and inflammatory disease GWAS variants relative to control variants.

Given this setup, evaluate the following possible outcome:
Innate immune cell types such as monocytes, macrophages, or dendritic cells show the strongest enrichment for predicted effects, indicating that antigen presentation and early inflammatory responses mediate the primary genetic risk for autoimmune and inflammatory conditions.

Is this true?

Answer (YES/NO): NO